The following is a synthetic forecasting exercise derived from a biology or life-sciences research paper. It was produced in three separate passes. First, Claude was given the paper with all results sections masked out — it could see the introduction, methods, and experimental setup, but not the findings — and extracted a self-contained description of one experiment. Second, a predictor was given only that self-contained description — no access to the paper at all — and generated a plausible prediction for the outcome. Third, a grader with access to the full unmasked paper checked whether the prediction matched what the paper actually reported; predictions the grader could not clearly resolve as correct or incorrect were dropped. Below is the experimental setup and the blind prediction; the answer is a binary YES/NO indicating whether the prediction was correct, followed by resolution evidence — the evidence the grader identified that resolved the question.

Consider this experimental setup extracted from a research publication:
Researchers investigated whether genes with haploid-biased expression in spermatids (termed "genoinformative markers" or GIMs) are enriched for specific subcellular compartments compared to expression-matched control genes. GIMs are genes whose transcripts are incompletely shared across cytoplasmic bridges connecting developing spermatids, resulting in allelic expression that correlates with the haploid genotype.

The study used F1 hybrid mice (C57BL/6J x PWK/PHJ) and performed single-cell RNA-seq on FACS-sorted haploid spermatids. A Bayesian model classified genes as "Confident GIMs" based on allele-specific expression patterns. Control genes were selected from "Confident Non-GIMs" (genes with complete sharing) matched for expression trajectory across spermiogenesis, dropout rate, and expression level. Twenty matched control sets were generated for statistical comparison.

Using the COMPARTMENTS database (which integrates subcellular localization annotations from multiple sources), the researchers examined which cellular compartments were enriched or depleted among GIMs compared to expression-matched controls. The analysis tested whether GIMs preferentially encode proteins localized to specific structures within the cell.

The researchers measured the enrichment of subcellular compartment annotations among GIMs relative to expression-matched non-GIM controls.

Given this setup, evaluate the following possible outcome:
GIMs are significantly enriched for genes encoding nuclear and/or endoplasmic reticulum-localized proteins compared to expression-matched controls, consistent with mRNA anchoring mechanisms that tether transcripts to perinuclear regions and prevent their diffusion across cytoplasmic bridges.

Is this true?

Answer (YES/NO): NO